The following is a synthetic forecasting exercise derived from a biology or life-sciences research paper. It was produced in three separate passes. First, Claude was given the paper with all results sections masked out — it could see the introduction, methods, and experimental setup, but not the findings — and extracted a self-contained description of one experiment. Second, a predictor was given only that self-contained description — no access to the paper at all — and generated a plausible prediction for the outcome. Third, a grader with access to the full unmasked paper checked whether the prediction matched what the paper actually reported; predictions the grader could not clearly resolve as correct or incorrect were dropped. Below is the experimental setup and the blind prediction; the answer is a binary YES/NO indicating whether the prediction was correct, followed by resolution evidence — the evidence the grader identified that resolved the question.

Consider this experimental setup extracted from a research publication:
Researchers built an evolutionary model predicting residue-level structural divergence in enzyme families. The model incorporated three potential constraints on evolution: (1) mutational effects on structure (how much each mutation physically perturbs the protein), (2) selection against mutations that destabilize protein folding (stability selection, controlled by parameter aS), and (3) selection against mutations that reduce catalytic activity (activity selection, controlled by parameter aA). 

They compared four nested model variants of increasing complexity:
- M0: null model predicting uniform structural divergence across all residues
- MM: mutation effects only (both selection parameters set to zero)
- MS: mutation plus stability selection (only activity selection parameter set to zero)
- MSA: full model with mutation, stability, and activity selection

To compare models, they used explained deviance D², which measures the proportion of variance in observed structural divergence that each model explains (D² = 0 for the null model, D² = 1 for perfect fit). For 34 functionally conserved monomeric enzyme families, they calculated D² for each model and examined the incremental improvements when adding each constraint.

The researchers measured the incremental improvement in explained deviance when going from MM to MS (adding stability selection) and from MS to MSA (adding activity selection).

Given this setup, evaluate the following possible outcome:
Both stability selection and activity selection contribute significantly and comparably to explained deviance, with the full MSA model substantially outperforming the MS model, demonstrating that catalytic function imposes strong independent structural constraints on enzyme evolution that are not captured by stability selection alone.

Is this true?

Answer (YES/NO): NO